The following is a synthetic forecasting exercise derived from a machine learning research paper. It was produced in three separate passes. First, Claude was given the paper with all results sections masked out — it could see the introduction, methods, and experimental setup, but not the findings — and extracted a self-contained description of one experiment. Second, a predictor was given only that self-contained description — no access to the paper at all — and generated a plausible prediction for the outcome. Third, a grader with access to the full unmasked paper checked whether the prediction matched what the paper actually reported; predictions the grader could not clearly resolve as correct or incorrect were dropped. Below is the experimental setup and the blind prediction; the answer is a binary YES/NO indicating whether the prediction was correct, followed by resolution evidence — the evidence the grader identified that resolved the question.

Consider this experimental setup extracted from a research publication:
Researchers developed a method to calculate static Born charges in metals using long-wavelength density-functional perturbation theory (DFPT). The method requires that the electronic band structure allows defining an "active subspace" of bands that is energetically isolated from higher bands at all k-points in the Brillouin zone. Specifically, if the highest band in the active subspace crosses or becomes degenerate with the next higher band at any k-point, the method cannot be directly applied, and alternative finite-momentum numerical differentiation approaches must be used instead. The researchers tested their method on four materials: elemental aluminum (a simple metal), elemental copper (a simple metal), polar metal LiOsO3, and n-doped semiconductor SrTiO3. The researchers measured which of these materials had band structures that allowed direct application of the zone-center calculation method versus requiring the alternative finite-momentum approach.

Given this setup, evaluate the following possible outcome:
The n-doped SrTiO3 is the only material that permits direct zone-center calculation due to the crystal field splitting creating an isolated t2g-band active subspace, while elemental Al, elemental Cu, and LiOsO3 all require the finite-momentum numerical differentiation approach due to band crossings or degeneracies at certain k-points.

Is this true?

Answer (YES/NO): NO